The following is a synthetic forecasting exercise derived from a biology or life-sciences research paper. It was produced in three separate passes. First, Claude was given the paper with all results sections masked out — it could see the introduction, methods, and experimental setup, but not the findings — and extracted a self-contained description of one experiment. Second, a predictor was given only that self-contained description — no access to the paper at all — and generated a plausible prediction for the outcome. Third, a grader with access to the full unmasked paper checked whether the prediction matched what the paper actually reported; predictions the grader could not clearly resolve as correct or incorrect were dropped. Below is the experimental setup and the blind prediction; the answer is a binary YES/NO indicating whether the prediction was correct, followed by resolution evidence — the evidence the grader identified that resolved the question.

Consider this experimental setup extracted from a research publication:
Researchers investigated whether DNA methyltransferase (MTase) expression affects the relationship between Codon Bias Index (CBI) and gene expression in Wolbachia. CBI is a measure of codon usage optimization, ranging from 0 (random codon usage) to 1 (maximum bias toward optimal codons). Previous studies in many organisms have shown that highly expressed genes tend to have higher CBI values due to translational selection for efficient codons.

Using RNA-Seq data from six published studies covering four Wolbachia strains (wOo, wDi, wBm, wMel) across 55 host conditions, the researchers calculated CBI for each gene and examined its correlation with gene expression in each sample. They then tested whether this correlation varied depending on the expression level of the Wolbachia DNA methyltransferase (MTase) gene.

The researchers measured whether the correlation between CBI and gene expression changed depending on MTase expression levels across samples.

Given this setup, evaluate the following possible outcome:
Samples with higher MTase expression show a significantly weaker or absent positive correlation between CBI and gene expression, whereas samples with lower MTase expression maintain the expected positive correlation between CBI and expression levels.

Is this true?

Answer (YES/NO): YES